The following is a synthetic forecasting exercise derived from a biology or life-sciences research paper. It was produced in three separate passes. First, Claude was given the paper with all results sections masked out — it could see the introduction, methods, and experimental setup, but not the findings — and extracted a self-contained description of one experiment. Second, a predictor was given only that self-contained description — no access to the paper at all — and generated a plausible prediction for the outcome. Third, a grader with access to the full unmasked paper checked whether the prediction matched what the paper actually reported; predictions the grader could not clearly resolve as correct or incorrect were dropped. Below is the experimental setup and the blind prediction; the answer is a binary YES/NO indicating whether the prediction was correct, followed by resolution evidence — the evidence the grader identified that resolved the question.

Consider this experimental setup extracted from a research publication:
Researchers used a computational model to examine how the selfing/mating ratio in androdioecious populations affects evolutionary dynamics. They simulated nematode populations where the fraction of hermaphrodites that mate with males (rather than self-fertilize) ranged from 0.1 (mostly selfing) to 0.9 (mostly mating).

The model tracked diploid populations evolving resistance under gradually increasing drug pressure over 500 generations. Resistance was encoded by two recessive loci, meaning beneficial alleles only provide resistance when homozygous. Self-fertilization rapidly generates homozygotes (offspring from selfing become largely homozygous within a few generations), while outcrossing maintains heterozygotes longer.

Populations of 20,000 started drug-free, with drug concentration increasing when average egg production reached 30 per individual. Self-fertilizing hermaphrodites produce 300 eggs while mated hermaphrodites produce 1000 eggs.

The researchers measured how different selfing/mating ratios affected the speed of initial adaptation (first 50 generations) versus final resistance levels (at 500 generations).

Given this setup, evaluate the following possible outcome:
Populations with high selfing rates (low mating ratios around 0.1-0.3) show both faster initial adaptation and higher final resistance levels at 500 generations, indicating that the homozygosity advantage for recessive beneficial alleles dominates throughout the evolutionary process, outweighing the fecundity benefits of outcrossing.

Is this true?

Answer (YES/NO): NO